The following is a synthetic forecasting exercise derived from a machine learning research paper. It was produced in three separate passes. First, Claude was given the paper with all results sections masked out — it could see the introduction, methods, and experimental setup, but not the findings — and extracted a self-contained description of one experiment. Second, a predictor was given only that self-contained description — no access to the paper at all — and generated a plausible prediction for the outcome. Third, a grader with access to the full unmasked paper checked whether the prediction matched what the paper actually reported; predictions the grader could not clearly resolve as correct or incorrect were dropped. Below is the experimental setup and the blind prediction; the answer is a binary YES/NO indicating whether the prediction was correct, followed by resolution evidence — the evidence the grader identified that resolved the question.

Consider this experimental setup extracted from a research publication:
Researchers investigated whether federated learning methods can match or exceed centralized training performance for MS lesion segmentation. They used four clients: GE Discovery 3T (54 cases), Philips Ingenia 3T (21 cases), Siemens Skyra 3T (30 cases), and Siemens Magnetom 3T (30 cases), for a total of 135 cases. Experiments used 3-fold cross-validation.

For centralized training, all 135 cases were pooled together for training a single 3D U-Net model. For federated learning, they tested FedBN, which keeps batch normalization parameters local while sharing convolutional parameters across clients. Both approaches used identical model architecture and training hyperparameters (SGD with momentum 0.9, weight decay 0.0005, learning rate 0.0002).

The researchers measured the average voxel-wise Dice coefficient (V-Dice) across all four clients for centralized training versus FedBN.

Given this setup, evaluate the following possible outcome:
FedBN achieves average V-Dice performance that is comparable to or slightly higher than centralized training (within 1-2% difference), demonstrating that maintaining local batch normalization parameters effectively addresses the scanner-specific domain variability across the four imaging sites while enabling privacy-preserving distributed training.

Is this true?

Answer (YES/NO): NO